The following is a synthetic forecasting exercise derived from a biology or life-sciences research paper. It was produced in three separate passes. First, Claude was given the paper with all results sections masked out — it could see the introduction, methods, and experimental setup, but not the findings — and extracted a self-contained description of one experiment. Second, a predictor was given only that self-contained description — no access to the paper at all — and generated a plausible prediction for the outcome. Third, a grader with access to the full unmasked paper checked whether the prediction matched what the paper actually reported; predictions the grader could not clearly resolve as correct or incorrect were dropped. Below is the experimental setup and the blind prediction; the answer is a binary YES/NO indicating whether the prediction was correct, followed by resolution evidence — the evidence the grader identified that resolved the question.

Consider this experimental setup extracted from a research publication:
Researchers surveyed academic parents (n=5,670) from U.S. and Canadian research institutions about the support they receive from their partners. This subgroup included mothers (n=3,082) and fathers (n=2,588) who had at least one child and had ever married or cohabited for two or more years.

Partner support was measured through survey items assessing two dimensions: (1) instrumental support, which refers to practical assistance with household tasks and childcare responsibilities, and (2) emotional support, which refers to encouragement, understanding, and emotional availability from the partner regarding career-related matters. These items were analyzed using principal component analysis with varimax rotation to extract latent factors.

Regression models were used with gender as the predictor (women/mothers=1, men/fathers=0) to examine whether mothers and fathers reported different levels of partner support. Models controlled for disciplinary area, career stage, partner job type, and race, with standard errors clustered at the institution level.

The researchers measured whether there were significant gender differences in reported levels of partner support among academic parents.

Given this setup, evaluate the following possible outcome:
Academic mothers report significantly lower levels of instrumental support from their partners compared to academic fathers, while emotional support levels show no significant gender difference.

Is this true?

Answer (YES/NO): NO